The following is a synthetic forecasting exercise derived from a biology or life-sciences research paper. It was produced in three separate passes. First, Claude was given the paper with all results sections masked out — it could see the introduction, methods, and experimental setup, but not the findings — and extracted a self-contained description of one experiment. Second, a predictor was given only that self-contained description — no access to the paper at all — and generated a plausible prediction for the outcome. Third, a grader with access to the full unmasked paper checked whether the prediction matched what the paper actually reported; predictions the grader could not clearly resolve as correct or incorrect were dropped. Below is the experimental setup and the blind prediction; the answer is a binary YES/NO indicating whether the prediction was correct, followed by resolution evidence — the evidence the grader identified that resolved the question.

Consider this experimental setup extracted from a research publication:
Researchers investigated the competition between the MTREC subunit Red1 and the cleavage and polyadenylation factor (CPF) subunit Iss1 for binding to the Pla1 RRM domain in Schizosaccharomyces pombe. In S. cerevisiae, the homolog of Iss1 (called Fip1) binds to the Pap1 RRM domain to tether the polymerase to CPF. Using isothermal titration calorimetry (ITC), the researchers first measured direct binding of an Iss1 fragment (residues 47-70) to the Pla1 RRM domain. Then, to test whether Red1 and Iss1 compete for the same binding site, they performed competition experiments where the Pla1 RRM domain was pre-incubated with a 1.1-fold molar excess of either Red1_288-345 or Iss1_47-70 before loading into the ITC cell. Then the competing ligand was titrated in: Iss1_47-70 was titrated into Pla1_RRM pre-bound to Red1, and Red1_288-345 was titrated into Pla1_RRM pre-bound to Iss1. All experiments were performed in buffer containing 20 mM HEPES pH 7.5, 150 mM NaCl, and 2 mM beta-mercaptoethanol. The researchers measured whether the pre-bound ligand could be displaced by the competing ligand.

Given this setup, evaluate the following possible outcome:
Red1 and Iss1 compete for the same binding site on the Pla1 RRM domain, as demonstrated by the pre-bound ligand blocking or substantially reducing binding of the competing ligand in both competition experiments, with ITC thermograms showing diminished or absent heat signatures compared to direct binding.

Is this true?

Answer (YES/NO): YES